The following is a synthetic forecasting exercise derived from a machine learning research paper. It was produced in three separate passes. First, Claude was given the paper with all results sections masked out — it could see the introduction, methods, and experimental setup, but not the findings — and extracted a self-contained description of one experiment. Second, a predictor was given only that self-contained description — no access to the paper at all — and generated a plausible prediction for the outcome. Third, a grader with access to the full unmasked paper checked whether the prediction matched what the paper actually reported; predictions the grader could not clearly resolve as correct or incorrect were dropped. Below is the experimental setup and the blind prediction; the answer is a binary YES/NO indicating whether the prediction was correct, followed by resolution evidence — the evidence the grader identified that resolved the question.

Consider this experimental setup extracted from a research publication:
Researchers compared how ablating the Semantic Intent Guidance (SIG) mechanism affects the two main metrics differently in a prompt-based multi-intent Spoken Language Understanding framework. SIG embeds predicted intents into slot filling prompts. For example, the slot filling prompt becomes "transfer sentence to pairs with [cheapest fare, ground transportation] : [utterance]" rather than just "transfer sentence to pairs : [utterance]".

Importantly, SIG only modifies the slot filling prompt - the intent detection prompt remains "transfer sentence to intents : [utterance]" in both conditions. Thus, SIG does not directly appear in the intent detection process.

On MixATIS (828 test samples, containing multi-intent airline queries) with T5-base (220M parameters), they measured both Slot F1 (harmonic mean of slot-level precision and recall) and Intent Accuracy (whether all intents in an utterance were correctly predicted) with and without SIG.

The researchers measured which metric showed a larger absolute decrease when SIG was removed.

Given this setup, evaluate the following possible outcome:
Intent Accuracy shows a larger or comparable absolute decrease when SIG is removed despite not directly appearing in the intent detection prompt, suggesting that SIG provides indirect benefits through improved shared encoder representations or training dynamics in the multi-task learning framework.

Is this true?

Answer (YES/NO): YES